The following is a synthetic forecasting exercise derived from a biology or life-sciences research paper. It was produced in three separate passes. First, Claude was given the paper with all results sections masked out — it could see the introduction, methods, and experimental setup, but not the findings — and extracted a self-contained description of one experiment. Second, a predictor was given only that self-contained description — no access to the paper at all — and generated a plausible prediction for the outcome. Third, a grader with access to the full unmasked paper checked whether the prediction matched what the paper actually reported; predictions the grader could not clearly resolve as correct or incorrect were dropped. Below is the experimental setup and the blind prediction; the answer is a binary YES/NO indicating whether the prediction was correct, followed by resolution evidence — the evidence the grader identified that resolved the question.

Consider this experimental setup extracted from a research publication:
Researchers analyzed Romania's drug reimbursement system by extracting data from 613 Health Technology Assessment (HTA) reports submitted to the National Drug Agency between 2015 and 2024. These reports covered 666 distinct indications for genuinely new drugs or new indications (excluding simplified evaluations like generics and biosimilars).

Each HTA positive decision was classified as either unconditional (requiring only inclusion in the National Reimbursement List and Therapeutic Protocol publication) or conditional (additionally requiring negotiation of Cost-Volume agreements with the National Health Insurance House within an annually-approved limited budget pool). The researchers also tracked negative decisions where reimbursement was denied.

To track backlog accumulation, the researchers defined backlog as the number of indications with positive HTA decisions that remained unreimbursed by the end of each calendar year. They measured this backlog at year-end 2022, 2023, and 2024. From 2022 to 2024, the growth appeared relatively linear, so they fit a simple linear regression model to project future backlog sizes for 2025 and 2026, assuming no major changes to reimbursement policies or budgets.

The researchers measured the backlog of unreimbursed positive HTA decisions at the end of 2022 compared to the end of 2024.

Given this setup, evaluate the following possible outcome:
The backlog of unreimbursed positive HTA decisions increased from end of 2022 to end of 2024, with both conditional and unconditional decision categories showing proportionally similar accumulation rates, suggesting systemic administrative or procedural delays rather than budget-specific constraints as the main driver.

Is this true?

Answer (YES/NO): NO